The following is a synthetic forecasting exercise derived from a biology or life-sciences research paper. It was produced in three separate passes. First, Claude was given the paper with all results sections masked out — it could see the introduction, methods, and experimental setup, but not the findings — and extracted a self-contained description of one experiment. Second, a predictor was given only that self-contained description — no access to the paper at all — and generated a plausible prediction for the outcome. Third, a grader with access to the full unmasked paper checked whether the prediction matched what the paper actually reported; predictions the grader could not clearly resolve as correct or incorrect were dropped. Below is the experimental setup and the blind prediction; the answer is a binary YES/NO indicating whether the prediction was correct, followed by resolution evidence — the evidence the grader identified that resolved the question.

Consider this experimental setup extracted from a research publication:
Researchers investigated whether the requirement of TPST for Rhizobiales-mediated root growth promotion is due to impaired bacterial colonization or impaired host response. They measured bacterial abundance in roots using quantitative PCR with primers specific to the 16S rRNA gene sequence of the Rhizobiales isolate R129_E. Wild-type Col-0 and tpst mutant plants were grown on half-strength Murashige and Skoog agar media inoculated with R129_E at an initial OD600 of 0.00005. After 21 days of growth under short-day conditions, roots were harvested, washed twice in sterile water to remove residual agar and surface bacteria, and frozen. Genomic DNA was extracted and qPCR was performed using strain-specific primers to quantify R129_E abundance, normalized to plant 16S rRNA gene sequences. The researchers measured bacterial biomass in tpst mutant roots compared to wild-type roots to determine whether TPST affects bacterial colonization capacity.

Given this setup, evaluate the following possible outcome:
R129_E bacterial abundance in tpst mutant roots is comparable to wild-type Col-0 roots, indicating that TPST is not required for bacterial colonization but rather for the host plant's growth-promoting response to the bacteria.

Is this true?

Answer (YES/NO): YES